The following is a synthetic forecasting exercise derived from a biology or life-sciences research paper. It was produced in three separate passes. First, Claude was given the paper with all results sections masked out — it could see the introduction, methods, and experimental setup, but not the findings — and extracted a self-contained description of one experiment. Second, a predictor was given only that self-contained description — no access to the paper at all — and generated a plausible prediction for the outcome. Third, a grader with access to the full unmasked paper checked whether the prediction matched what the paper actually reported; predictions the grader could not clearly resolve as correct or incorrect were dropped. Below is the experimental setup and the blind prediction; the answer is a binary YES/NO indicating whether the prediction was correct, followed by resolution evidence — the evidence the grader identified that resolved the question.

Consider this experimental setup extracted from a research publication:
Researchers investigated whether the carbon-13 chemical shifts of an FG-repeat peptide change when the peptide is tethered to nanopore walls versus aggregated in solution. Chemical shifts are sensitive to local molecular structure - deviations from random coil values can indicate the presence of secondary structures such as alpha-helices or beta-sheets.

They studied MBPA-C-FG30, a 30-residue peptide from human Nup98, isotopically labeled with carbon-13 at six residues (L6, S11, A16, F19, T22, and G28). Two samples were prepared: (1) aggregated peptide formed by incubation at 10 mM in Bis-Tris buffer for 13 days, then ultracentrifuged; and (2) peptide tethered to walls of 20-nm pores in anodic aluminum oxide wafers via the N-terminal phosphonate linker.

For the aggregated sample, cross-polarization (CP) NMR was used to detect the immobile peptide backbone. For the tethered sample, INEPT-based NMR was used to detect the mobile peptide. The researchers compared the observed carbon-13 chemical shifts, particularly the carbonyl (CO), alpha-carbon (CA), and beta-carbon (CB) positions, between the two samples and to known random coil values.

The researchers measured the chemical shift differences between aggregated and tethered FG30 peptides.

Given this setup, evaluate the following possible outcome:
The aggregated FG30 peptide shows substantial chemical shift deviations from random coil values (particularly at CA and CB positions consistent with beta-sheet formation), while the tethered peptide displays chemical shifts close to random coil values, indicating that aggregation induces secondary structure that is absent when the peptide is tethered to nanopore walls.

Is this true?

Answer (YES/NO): NO